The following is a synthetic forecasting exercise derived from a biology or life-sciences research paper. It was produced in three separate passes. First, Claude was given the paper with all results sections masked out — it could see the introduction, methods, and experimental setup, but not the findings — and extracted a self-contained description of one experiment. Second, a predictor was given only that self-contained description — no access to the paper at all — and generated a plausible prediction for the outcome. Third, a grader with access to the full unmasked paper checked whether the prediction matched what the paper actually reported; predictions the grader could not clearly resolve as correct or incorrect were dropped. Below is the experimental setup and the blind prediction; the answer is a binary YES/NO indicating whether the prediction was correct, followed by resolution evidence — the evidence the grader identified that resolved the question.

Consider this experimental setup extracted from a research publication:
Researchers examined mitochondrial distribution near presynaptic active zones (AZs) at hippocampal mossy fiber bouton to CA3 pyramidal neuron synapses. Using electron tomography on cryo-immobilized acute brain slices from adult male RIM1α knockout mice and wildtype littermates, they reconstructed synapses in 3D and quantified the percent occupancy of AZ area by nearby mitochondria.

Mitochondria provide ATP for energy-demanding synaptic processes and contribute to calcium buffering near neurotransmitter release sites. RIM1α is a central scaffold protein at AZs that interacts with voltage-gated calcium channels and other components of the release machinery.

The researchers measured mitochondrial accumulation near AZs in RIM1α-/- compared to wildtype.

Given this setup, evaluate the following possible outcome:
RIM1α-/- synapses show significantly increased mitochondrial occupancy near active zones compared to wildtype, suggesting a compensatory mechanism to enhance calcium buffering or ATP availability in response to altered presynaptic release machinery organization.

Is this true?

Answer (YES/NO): YES